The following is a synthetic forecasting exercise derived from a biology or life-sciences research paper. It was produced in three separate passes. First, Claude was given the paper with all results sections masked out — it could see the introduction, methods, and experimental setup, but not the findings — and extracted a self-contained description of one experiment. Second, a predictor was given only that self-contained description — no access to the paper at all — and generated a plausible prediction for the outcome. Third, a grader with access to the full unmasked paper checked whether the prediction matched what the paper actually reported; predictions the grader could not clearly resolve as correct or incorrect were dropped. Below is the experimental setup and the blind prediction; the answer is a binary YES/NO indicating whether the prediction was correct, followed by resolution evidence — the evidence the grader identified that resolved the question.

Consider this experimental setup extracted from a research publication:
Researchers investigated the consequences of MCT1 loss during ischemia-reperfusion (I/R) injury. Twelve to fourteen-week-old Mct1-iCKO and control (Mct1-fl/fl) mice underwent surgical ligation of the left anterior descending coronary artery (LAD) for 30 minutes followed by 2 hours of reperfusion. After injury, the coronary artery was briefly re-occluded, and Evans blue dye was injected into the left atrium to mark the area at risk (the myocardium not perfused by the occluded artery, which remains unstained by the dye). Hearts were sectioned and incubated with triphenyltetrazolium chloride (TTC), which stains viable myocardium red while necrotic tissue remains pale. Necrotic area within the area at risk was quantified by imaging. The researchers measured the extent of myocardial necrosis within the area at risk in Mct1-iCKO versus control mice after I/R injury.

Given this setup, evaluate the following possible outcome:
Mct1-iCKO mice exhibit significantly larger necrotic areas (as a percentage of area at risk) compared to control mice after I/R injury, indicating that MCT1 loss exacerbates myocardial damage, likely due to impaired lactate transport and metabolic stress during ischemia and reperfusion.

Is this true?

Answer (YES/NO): YES